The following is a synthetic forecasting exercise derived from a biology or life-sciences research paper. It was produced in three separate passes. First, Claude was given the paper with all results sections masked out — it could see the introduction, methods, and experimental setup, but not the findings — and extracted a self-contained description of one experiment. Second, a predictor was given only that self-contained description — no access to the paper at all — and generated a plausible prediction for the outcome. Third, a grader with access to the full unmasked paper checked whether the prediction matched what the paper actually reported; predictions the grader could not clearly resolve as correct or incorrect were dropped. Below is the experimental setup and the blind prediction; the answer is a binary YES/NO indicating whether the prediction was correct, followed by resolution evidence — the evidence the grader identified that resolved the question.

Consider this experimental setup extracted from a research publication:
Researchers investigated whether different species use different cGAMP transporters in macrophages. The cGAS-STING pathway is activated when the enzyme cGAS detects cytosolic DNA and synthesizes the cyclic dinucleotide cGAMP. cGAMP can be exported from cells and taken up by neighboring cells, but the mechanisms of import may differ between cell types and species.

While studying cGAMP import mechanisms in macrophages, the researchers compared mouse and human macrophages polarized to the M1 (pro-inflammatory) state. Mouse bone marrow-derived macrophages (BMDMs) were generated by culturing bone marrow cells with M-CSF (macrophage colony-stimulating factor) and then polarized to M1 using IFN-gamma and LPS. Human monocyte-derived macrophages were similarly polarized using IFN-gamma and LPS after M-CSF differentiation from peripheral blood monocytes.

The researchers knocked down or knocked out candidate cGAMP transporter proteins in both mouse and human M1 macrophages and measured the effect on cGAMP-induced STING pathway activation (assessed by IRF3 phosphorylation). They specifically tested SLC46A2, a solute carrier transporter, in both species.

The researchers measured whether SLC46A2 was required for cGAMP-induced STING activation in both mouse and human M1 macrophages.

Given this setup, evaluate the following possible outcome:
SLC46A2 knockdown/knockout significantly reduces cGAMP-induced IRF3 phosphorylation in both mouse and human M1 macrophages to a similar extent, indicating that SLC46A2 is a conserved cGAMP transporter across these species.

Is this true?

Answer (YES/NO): NO